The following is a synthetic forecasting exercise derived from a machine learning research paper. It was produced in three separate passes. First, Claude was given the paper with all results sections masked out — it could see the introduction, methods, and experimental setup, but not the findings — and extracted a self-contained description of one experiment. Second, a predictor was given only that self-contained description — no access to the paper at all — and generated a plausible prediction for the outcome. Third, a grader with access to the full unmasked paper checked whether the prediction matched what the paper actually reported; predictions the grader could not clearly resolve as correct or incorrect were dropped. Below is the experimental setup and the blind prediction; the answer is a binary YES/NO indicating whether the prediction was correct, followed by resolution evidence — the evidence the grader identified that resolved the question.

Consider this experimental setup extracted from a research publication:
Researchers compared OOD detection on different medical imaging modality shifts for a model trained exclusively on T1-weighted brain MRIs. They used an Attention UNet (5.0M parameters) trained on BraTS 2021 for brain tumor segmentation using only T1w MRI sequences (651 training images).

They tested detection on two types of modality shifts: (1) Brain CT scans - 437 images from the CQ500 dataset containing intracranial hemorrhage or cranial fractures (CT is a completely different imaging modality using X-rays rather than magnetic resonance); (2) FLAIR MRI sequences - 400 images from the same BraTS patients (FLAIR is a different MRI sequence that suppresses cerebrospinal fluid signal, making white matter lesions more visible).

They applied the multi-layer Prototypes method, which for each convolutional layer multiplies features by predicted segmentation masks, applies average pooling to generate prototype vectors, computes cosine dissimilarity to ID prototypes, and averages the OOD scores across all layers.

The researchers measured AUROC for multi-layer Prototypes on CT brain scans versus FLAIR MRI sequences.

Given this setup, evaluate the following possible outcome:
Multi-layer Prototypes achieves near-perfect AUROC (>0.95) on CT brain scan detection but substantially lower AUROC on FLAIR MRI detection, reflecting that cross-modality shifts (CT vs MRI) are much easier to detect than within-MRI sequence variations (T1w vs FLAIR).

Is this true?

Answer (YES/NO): NO